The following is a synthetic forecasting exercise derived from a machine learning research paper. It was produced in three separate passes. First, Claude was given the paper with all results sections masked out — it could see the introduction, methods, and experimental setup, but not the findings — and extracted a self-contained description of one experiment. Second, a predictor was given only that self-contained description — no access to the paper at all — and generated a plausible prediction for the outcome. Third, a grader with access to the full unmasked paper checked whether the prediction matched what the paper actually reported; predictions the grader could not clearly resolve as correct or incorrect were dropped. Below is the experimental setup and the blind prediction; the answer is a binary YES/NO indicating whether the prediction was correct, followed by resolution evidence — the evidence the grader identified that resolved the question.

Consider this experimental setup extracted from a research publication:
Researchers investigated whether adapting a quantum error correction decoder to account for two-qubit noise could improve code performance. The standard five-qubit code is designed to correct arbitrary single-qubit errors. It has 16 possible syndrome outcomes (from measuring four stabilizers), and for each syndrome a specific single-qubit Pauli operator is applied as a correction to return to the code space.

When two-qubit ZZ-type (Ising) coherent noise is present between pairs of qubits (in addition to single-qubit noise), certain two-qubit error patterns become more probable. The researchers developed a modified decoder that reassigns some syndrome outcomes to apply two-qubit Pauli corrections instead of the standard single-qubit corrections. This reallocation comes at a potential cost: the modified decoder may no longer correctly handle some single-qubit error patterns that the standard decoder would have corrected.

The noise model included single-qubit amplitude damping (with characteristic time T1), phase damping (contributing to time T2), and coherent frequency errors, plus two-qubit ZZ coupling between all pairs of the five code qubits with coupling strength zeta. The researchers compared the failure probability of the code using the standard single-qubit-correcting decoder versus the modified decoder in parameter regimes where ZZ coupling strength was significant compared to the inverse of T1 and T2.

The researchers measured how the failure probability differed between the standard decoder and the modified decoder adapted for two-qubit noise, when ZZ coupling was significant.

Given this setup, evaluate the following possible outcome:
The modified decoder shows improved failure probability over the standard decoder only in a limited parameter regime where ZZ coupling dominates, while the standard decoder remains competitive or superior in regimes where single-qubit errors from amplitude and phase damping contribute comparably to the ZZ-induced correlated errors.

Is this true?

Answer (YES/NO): NO